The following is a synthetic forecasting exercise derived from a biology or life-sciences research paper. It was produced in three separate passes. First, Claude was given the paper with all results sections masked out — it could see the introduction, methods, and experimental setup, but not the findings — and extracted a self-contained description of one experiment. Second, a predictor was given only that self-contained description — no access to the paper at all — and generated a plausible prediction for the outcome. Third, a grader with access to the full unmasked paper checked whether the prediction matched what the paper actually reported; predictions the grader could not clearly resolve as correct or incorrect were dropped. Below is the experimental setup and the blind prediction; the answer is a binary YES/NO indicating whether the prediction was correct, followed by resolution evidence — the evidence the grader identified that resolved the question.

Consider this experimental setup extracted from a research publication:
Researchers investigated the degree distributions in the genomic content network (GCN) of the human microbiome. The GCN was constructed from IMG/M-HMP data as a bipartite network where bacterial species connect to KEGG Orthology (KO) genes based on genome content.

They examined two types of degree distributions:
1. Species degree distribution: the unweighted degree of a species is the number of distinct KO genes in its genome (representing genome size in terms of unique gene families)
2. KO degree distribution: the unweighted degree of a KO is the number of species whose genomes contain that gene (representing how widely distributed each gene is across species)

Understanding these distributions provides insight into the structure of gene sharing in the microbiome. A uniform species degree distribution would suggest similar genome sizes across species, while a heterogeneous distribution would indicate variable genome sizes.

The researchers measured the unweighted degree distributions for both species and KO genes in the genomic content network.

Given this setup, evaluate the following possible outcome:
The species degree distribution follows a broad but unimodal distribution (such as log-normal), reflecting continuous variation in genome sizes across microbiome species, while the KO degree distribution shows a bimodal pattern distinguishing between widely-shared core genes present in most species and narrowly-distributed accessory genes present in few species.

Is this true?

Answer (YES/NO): NO